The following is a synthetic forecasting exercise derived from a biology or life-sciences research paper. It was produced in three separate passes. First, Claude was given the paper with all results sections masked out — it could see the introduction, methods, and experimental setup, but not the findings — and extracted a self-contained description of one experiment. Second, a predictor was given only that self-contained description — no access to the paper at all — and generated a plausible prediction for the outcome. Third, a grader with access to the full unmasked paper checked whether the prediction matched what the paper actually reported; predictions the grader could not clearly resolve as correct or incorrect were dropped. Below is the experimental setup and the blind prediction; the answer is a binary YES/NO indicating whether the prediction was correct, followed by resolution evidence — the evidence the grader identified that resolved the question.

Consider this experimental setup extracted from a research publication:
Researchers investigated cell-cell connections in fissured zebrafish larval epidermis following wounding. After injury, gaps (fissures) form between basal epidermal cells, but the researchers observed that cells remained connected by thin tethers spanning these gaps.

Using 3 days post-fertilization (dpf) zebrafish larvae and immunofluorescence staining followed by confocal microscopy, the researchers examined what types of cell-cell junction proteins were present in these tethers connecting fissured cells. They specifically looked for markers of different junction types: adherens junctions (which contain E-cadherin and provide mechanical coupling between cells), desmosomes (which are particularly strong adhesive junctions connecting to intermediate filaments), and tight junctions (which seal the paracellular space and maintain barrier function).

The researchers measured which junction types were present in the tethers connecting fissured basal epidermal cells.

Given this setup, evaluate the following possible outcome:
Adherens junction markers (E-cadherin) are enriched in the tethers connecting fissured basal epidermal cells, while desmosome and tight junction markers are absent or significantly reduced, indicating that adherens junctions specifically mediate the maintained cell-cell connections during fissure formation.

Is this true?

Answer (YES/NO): NO